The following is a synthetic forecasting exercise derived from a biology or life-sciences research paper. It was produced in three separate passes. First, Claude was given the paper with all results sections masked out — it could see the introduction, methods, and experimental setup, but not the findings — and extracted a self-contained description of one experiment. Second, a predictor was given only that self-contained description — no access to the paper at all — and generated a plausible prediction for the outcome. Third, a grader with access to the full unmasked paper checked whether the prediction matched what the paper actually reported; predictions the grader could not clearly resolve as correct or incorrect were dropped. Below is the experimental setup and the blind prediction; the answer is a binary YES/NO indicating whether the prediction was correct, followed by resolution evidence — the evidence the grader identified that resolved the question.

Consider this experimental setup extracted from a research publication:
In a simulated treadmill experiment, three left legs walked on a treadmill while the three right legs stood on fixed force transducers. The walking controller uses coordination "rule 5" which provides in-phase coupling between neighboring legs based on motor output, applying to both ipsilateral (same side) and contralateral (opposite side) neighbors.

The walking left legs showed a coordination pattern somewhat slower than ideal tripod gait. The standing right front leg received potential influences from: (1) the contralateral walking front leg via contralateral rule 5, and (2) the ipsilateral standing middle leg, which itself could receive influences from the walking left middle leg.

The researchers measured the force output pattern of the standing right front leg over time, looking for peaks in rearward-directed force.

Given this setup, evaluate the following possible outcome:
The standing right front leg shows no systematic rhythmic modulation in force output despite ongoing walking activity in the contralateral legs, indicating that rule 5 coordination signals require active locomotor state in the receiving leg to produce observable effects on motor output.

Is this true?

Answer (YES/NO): NO